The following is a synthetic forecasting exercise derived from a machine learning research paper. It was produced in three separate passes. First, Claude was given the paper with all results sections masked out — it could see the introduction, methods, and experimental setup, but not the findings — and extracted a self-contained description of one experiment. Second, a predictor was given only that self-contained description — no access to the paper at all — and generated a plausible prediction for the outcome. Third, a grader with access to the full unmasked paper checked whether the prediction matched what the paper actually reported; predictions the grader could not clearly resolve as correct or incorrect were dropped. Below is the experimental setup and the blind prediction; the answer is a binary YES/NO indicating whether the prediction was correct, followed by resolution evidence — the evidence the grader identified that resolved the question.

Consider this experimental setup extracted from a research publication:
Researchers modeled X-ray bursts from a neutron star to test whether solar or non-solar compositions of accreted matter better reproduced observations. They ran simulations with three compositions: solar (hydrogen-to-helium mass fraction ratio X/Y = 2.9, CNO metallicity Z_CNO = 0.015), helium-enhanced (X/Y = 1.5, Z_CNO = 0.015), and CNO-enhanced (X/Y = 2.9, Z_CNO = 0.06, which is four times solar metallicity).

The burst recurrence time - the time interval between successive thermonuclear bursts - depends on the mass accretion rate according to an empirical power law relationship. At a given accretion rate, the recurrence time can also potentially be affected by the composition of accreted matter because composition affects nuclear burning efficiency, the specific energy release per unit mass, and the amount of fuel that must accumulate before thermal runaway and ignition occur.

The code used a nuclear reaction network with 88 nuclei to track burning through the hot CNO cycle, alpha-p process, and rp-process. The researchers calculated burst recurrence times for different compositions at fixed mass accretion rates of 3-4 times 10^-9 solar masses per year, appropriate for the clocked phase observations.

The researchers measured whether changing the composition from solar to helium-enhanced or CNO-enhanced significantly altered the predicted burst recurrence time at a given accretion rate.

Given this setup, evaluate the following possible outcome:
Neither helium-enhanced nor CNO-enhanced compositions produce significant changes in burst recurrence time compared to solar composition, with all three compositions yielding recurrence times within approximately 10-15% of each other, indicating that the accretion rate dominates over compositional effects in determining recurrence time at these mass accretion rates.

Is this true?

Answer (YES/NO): NO